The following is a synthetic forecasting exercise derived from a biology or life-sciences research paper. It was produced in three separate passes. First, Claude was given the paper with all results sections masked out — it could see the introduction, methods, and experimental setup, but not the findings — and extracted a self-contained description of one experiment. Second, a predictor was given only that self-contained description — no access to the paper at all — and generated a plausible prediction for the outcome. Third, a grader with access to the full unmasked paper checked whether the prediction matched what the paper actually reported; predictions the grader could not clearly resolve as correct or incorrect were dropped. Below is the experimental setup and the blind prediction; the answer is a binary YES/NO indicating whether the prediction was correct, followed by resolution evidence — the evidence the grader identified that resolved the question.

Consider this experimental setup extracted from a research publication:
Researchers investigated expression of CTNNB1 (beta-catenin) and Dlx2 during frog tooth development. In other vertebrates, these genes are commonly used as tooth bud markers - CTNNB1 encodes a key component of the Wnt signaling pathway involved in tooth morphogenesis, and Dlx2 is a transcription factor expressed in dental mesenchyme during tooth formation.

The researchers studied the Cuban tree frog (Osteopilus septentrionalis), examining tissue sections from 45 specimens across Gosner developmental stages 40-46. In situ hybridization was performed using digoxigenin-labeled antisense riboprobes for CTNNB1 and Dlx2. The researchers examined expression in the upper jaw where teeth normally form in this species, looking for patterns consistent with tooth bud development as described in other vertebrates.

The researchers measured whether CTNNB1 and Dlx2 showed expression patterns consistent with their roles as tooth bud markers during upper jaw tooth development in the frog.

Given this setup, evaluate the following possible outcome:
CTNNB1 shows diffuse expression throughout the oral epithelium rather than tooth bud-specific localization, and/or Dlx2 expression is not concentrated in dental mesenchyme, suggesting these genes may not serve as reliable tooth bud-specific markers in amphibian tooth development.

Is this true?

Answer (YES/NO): NO